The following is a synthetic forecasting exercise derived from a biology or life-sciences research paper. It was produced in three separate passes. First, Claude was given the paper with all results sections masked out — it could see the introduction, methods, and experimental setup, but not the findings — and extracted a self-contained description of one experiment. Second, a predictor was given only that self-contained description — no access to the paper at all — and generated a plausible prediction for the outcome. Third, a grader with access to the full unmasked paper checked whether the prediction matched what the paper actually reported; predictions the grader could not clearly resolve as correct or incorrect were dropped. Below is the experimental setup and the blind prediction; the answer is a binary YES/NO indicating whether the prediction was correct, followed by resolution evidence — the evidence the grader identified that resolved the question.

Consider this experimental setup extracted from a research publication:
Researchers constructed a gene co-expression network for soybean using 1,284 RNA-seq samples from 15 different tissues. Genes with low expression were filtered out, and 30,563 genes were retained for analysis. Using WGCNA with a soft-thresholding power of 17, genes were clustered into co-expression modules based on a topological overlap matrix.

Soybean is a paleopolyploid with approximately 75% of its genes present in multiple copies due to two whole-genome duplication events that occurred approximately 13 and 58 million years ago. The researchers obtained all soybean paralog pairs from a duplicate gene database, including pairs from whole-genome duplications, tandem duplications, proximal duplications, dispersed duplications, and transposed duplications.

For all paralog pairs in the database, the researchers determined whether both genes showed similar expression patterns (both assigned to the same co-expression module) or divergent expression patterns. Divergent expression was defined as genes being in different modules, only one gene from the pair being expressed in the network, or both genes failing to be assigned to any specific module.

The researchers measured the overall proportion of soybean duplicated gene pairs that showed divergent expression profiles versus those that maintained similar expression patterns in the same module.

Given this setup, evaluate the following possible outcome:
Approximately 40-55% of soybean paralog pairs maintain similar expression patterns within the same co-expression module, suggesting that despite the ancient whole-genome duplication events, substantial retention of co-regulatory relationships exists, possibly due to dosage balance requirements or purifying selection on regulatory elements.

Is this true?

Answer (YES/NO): NO